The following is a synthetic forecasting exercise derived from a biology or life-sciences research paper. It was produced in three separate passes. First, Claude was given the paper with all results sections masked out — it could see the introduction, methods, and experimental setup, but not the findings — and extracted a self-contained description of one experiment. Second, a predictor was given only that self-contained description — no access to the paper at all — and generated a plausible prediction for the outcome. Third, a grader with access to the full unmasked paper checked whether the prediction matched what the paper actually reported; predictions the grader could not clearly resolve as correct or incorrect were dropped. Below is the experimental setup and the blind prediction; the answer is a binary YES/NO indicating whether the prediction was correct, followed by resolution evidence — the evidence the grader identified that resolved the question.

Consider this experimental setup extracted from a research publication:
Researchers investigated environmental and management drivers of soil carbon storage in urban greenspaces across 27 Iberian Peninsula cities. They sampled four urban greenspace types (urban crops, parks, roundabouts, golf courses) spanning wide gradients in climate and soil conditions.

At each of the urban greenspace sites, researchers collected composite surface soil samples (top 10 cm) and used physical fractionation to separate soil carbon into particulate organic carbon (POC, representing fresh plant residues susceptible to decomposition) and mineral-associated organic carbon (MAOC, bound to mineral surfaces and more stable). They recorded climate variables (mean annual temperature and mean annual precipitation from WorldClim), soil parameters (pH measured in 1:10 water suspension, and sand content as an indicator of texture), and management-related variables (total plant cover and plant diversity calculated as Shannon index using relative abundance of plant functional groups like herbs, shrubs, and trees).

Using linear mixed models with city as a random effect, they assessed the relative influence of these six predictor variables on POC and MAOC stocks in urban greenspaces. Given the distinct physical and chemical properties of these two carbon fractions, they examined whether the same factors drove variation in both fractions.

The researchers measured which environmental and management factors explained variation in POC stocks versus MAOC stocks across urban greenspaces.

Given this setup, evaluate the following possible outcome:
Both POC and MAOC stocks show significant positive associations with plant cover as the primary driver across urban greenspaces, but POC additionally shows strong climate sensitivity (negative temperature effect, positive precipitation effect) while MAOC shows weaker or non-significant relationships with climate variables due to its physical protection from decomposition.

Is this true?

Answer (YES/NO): NO